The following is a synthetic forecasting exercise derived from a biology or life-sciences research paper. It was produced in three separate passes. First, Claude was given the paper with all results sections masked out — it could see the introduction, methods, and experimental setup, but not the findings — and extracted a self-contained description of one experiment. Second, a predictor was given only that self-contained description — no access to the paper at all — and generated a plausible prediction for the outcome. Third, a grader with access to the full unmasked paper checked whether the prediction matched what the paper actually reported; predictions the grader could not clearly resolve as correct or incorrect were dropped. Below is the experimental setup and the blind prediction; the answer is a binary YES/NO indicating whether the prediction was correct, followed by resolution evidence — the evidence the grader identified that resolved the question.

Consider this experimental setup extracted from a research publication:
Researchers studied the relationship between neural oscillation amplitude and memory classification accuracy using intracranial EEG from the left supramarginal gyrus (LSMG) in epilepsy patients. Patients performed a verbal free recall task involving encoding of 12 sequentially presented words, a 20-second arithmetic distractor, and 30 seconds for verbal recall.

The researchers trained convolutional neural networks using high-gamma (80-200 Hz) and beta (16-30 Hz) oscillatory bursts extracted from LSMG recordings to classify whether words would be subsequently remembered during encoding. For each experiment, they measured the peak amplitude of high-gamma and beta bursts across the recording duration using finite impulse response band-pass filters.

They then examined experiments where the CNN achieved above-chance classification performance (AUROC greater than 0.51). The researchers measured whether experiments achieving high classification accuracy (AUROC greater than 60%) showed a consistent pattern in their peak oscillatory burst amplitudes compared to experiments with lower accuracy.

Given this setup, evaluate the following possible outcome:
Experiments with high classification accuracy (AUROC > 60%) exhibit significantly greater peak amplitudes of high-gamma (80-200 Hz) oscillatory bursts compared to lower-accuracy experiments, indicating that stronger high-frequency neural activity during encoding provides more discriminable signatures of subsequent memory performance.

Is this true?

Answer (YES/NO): YES